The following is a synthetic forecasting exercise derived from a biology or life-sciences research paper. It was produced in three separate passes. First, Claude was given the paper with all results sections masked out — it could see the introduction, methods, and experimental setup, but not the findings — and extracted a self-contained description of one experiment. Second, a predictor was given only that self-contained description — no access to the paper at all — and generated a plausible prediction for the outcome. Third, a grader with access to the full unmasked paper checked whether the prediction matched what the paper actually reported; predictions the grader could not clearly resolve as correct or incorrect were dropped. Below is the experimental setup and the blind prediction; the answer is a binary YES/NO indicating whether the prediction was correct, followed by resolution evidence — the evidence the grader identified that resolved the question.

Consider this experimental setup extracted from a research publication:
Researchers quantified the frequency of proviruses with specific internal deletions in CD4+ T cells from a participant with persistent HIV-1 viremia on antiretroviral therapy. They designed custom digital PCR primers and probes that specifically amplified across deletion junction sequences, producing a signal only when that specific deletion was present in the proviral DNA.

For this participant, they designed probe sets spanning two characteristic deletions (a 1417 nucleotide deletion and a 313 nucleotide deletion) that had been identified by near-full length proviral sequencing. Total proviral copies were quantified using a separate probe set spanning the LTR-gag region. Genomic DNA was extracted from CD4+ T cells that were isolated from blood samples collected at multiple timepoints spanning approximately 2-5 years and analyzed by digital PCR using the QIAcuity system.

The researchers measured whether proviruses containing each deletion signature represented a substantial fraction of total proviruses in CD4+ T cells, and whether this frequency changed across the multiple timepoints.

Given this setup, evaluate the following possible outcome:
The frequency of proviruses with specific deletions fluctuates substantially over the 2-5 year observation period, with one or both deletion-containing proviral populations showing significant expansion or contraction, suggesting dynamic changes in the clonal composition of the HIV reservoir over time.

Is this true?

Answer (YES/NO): NO